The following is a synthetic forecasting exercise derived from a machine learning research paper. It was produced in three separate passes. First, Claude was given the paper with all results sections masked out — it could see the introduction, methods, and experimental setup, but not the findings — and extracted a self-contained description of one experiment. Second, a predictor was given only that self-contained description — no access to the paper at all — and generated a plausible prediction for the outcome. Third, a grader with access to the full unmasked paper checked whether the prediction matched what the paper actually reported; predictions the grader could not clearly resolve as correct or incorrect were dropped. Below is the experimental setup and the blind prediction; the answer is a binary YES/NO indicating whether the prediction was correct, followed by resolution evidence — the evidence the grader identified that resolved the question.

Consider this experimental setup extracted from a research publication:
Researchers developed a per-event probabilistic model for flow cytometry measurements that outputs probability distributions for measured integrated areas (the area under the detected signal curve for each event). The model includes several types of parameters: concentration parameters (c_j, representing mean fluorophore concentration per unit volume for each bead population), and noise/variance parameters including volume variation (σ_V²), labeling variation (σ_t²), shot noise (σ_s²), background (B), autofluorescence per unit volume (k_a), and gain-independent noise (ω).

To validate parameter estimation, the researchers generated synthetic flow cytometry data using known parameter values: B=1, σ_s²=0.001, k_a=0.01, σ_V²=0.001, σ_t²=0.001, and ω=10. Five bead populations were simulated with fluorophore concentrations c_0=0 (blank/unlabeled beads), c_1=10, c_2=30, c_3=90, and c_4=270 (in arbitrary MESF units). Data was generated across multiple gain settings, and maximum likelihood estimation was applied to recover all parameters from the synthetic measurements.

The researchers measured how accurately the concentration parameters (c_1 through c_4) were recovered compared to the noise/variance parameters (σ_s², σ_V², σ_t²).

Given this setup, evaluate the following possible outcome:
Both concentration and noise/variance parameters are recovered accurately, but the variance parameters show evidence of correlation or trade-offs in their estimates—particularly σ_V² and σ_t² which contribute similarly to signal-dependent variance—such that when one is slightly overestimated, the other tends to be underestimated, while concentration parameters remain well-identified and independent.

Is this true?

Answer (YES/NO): NO